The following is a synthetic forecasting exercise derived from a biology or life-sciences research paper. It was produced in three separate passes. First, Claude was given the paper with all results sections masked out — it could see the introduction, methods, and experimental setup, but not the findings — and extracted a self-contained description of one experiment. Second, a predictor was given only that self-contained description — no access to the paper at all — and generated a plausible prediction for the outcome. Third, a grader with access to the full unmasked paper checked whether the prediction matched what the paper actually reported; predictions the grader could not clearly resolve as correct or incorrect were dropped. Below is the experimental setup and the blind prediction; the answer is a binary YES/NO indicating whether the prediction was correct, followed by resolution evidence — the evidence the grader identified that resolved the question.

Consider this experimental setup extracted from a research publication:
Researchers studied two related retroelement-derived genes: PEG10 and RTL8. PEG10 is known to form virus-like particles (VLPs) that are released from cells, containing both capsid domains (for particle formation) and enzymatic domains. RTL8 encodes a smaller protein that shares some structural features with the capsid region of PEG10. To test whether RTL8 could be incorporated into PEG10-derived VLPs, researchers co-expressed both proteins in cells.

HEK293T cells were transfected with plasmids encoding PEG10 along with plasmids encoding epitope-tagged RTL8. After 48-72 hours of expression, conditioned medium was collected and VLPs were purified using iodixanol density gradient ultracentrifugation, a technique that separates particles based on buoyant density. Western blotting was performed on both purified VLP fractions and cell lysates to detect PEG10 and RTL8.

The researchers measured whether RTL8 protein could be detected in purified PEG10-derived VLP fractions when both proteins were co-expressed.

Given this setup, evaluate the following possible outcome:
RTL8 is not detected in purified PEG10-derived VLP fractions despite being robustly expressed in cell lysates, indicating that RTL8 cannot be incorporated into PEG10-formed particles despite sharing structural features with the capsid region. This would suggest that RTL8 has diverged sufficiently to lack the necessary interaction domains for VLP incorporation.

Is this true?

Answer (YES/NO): NO